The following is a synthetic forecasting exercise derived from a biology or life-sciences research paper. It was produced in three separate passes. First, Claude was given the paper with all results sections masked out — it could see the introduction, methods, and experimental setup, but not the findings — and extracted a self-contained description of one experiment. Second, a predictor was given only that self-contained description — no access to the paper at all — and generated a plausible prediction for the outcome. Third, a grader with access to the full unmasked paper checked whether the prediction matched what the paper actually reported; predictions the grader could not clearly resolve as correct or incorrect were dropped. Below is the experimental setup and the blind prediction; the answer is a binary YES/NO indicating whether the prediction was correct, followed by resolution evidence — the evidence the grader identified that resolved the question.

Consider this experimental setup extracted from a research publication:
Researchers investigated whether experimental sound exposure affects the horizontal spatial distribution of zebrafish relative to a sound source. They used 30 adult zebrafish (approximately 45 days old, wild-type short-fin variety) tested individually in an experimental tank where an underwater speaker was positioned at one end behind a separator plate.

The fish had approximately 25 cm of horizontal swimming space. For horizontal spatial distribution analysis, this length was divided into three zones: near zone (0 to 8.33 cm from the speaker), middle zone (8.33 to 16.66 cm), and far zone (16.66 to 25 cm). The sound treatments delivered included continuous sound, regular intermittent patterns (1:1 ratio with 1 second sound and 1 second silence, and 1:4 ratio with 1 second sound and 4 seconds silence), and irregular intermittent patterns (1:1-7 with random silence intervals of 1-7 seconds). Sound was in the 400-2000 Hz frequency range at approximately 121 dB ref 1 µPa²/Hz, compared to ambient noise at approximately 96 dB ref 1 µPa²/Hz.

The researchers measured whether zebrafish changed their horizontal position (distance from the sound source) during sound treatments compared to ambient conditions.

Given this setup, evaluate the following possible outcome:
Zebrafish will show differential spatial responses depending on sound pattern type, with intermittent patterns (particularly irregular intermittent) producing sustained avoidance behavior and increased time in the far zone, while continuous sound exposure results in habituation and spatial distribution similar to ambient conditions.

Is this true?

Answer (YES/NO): NO